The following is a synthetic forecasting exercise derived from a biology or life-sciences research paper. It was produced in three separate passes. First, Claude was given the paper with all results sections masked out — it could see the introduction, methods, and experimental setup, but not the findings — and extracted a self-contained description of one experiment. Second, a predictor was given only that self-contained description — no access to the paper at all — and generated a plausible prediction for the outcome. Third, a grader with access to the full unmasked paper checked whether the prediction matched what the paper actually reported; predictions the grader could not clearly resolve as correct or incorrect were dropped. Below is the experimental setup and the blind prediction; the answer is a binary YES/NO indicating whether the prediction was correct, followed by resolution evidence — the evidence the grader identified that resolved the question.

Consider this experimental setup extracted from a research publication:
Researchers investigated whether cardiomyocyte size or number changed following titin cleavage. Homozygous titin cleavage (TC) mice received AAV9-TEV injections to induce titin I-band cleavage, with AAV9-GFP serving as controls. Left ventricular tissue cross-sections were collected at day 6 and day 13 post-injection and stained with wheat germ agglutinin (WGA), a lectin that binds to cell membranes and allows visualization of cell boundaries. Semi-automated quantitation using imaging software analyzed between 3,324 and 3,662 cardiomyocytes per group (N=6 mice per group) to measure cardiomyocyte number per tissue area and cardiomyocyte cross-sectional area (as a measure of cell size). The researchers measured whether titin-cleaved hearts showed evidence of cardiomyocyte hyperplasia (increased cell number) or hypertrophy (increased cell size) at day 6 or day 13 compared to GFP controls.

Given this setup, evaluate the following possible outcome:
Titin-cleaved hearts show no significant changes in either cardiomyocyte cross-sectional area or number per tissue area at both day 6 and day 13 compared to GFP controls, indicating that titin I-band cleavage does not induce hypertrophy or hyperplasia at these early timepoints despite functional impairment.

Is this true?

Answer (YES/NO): YES